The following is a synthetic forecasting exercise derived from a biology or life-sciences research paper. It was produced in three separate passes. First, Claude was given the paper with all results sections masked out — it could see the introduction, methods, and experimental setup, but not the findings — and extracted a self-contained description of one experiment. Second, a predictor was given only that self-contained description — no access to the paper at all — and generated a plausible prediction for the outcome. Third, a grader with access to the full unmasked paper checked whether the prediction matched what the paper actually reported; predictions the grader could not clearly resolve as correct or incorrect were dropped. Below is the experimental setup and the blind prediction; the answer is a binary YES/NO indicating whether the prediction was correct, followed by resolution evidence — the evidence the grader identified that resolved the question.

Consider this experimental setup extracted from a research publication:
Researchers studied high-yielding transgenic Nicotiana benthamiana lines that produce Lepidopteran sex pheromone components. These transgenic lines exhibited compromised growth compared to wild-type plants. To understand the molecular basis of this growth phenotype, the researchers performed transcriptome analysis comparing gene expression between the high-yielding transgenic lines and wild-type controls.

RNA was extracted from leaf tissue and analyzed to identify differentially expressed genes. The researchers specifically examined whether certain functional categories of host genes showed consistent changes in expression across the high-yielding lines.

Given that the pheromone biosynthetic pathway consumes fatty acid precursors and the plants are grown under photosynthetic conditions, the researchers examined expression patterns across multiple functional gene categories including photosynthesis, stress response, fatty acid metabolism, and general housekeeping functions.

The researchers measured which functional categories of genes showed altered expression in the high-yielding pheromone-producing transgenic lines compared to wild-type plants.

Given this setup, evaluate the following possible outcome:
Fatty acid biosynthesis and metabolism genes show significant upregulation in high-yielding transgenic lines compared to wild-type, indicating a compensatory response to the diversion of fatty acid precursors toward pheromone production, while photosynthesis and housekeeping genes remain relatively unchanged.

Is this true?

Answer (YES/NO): NO